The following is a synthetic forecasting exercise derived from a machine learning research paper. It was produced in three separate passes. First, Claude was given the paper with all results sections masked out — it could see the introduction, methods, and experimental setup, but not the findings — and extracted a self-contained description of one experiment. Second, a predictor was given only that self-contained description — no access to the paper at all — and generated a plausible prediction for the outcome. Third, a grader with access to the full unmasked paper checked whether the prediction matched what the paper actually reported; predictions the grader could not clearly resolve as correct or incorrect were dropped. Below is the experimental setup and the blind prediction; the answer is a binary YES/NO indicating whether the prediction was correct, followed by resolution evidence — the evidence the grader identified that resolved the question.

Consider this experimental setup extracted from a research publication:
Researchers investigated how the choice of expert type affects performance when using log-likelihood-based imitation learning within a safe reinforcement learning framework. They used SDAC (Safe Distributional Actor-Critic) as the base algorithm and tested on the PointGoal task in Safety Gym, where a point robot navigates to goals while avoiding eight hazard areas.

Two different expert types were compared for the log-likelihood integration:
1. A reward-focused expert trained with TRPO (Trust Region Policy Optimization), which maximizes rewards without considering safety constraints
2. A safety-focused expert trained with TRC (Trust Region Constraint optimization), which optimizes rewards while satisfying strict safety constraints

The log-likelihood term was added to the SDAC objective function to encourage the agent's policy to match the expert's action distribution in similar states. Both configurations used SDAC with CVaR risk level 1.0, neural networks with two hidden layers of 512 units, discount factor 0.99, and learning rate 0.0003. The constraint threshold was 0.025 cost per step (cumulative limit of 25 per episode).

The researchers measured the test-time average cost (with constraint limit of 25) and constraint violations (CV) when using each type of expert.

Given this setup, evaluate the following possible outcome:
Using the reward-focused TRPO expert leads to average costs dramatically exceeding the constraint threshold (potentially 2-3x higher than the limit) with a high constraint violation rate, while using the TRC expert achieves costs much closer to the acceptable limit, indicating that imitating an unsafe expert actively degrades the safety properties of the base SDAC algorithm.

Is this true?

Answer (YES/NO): NO